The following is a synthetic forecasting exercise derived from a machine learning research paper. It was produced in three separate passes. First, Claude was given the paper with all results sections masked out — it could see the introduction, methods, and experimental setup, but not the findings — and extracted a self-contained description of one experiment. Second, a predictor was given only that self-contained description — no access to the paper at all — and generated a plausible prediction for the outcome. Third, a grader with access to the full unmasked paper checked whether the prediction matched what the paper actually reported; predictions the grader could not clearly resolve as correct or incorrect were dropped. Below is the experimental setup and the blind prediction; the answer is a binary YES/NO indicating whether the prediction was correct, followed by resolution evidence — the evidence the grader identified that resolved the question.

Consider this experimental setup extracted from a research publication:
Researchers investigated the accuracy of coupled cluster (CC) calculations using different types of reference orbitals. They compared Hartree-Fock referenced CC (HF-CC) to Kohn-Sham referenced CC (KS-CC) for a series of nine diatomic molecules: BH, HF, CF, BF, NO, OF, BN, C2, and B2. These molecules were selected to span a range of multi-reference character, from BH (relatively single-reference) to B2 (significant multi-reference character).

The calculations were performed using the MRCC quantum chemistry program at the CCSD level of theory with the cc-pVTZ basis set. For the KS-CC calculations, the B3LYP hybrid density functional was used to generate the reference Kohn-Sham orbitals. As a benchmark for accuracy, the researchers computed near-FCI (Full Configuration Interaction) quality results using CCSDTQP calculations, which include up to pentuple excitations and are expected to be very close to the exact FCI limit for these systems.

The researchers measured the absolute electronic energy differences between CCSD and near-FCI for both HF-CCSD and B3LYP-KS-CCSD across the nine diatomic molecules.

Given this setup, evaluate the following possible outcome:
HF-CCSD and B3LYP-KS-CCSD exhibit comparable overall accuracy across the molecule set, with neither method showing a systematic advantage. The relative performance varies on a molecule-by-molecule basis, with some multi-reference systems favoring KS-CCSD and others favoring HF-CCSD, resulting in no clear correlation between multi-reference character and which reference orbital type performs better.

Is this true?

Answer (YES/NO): NO